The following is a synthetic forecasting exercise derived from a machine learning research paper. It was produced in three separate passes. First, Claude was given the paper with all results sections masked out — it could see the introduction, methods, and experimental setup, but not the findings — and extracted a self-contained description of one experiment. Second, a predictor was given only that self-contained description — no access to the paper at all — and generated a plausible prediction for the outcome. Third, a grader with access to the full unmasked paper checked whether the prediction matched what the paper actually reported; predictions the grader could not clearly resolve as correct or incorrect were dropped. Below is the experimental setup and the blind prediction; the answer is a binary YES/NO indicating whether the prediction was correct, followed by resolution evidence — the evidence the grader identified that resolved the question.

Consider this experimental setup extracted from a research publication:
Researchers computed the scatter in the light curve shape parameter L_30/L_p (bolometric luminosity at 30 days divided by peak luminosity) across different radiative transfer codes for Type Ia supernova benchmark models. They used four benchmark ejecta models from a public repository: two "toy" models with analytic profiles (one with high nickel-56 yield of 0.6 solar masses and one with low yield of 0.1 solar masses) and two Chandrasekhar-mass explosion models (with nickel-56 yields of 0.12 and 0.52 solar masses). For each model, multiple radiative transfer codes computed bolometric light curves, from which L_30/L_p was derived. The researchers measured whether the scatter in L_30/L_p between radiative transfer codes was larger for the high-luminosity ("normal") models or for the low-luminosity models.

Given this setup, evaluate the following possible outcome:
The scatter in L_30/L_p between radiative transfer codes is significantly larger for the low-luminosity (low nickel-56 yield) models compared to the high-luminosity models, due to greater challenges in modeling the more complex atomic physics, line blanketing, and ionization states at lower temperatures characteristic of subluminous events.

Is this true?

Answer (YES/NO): NO